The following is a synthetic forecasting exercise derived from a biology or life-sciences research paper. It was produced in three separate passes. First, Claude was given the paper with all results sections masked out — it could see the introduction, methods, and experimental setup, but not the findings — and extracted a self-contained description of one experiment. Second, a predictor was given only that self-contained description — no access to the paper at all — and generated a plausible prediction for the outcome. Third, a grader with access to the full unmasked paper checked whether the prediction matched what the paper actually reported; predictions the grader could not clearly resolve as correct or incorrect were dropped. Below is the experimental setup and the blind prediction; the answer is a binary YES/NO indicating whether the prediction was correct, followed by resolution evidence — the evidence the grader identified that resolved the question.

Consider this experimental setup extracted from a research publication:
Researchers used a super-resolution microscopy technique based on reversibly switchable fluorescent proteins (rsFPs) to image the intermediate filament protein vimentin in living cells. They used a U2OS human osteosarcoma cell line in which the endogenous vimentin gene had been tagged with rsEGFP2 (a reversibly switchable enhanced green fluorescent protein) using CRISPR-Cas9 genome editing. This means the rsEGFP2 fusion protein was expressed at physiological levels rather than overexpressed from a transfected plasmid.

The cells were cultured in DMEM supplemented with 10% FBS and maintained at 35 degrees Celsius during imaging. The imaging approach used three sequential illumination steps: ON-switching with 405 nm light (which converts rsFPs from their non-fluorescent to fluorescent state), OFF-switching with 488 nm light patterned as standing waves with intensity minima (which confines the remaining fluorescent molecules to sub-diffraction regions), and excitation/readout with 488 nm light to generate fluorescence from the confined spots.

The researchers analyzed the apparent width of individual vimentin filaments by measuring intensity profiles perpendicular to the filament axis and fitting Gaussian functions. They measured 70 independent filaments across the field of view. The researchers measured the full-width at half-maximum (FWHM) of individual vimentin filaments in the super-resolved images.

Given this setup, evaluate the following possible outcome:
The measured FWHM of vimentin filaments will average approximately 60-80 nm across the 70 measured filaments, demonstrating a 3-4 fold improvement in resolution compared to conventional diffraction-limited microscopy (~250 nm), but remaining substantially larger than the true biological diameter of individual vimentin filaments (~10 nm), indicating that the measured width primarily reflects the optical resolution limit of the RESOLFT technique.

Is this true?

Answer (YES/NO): NO